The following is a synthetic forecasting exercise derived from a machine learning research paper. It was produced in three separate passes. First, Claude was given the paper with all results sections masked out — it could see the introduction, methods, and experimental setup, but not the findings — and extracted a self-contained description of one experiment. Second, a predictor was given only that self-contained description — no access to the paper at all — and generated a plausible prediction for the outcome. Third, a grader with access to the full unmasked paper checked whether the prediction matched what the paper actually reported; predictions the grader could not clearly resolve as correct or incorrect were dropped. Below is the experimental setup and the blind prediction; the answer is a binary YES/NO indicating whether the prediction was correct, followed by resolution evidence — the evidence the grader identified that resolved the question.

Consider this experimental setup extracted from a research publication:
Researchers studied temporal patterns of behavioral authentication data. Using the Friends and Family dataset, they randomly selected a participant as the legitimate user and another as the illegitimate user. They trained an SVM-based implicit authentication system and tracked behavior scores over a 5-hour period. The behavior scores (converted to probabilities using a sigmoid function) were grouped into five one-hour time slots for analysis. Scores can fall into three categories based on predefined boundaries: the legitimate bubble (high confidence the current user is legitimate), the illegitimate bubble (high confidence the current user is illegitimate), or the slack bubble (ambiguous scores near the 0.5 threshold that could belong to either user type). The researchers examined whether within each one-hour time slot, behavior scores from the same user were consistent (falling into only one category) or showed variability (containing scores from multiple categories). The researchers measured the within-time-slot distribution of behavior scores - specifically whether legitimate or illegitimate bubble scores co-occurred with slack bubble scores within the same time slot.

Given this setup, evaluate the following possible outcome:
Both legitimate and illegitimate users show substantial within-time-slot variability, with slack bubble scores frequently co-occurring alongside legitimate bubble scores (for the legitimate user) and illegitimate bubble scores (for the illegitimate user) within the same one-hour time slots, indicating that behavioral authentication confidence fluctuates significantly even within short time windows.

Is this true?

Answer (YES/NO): YES